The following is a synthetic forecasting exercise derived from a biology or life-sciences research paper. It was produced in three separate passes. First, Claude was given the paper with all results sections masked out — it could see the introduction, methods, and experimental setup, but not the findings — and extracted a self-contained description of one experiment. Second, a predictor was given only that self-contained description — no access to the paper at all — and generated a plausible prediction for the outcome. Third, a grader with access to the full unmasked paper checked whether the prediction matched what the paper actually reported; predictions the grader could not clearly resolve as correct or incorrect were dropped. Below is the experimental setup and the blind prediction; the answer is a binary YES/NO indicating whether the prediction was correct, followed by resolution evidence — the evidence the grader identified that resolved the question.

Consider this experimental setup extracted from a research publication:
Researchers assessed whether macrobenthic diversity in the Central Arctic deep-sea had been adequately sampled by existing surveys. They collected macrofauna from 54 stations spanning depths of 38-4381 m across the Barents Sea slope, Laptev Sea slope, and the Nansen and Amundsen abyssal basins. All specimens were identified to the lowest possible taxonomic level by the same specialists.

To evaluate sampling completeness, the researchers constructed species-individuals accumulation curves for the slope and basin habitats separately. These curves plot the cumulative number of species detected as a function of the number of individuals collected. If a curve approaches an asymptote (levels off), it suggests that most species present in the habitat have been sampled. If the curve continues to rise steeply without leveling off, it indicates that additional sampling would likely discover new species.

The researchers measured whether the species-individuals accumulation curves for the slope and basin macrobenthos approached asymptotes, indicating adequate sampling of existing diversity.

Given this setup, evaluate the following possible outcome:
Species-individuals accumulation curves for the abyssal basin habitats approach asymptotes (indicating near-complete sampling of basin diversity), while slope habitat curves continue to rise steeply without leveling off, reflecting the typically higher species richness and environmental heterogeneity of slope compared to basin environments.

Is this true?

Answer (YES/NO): NO